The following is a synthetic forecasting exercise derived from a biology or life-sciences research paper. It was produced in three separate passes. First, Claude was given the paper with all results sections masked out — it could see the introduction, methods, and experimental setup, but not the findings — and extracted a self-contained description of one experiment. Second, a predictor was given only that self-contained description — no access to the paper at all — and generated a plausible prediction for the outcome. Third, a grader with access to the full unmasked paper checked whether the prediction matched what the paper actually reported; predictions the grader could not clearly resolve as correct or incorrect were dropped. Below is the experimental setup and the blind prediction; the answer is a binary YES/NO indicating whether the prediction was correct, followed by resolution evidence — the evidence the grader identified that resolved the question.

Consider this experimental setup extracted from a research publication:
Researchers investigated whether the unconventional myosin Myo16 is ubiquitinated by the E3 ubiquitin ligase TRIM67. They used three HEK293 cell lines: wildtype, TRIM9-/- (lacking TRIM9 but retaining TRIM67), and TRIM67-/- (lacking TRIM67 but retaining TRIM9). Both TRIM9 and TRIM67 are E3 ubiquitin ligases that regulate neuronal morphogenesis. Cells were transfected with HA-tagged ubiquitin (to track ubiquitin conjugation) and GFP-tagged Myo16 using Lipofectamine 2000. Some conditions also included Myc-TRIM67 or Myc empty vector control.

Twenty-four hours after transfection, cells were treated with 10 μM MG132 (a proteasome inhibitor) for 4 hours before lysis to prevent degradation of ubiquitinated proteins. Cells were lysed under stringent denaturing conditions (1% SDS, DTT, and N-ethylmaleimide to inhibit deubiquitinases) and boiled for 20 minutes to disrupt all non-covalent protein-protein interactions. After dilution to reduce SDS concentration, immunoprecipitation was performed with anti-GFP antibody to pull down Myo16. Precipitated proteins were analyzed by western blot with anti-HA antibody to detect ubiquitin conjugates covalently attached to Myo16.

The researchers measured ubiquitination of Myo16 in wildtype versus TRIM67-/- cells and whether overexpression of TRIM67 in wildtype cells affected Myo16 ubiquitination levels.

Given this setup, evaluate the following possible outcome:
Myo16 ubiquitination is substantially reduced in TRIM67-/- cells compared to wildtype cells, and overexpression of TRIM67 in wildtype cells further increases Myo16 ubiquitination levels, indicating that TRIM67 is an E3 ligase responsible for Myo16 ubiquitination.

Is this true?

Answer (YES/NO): NO